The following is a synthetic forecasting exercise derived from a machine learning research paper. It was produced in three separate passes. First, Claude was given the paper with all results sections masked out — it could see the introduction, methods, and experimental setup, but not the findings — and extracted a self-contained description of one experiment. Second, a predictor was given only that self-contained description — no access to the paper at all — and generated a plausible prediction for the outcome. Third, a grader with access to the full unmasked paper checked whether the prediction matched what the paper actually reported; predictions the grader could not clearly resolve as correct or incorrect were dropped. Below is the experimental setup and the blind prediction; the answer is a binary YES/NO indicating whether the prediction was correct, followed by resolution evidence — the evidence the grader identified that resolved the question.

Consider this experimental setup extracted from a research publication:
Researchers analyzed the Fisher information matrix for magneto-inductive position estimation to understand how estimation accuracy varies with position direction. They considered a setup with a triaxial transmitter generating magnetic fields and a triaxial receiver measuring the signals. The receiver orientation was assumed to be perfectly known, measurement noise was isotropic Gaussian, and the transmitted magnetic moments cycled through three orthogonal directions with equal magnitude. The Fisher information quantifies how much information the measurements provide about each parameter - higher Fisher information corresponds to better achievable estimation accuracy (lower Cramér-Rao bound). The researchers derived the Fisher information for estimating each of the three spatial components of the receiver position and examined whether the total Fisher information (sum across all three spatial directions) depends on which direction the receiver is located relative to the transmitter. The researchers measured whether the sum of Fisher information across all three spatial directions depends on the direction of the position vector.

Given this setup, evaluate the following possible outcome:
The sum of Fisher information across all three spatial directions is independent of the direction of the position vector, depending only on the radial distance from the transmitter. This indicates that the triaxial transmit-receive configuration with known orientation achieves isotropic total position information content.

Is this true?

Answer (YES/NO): YES